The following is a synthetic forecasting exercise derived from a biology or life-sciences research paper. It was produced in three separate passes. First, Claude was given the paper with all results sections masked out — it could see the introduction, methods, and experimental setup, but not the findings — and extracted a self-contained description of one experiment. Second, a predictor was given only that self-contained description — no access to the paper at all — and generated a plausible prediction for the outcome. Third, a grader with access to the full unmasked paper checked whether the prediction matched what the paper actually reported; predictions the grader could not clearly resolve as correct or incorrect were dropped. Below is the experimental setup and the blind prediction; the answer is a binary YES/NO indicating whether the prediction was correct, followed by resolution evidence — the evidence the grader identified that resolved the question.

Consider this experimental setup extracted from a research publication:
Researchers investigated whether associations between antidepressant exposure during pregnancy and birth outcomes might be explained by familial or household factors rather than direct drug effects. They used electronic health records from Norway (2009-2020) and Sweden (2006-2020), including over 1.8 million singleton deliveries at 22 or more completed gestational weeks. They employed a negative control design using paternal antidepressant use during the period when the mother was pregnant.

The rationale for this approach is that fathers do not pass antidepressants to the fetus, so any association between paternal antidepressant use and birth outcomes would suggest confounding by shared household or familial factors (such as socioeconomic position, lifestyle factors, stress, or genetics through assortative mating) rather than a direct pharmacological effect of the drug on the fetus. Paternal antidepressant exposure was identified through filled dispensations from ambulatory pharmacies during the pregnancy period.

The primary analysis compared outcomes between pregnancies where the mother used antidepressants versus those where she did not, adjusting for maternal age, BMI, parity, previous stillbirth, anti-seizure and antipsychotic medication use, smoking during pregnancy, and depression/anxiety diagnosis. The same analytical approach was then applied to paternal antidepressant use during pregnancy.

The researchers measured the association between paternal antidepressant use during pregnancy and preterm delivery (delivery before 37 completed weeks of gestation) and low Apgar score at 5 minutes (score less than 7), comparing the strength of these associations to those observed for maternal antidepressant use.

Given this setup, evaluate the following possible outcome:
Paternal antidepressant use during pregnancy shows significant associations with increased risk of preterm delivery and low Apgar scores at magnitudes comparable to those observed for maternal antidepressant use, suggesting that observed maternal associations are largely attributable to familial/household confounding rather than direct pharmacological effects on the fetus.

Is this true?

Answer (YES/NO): NO